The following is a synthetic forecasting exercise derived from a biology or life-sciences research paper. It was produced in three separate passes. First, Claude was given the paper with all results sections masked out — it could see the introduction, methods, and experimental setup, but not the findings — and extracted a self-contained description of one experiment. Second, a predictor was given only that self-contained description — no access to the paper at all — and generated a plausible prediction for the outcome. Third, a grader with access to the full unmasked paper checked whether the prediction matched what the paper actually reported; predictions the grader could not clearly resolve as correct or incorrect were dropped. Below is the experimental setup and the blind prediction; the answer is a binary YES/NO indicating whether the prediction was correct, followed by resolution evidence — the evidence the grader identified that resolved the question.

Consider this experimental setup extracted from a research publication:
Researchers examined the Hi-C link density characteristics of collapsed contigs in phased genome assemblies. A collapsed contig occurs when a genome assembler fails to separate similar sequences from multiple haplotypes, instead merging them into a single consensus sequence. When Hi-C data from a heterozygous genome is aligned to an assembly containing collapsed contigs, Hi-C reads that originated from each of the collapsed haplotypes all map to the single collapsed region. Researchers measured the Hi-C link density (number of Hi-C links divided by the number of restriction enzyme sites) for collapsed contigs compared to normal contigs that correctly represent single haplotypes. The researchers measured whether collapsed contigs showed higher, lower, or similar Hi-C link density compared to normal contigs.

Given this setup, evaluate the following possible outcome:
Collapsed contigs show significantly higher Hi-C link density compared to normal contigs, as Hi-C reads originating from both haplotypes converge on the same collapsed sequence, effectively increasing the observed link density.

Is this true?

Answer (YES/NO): YES